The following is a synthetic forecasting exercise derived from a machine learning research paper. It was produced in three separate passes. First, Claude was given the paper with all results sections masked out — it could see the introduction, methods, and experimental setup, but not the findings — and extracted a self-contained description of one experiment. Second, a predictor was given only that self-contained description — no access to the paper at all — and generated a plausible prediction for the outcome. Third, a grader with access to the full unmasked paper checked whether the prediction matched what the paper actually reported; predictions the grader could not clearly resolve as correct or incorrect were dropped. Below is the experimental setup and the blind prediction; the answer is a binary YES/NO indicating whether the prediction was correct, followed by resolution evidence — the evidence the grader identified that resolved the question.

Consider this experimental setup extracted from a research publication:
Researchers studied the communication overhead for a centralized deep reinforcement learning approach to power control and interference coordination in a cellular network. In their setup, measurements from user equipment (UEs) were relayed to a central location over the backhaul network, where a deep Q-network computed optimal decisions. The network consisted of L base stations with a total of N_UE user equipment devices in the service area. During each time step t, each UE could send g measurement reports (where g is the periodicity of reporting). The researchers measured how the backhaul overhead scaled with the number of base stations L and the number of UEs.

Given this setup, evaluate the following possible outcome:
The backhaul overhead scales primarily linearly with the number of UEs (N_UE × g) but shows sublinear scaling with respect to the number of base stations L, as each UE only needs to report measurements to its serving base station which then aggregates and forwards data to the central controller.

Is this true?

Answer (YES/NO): NO